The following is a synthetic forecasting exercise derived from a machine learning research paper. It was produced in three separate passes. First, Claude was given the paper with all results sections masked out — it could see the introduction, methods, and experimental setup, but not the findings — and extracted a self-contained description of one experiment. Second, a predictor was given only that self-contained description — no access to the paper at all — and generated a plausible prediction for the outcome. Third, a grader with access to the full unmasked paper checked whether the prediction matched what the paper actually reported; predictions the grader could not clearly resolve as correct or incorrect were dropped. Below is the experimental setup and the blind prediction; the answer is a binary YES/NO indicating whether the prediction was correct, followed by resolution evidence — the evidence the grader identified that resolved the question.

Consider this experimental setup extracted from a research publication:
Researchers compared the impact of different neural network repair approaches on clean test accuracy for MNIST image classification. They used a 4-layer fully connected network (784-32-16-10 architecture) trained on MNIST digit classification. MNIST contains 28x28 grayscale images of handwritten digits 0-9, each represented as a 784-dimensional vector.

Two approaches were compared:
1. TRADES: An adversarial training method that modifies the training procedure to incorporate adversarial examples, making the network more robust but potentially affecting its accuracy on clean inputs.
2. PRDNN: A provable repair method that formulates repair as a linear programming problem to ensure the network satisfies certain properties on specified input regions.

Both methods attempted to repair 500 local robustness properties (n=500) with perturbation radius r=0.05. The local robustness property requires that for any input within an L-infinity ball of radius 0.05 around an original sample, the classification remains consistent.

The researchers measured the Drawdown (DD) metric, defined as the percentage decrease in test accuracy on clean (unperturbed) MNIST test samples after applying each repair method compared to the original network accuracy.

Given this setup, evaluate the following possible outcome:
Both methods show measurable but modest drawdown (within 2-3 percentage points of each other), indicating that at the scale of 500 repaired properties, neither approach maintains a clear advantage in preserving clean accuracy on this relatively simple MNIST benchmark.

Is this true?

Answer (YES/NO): NO